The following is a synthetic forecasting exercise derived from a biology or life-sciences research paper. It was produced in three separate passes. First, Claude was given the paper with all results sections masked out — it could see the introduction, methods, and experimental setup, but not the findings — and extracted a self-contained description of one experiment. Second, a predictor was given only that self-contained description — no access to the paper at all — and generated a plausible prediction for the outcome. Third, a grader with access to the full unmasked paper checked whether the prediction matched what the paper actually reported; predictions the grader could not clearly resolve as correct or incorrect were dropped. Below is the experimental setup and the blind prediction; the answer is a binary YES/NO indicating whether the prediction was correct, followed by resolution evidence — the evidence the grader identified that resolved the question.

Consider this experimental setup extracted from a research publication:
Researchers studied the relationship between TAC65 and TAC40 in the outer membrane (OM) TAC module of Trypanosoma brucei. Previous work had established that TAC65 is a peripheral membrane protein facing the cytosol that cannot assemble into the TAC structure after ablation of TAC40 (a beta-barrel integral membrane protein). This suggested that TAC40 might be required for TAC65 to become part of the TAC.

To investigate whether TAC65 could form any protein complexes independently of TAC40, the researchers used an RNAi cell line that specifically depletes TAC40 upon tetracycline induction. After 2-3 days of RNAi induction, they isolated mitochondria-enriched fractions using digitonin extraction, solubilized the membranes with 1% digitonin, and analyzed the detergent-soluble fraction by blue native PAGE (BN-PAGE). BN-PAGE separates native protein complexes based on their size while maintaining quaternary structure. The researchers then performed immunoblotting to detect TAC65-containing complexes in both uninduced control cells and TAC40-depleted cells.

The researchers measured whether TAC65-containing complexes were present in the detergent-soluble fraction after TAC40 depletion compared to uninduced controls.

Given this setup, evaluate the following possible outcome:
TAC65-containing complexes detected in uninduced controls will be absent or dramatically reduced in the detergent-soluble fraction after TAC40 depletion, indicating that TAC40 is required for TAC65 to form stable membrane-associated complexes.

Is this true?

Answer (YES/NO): NO